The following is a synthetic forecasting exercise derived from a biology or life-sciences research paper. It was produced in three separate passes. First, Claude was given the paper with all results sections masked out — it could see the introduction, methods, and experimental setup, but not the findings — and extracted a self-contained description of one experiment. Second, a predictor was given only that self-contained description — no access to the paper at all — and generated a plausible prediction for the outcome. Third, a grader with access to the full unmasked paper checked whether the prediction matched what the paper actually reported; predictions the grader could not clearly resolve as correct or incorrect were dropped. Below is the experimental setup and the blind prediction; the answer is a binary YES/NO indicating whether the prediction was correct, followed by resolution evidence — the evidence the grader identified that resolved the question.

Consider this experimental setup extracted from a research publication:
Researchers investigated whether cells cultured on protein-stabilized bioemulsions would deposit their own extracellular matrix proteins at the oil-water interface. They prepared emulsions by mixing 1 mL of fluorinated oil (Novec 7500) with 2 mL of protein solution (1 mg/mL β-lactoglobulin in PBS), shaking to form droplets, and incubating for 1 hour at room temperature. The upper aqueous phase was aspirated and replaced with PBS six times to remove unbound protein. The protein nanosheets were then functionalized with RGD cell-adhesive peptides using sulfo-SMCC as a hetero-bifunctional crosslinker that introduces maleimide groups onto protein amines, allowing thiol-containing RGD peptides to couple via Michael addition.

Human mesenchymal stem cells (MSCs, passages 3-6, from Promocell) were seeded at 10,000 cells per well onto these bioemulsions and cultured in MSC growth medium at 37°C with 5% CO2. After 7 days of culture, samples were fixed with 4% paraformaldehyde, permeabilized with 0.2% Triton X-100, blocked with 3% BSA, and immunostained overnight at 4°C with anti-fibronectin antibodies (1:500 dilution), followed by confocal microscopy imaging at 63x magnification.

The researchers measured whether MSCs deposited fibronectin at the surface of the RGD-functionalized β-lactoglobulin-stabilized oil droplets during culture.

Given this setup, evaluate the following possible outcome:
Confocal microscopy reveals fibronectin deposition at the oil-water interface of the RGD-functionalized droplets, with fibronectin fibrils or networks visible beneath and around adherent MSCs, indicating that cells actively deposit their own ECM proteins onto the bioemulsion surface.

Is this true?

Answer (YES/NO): YES